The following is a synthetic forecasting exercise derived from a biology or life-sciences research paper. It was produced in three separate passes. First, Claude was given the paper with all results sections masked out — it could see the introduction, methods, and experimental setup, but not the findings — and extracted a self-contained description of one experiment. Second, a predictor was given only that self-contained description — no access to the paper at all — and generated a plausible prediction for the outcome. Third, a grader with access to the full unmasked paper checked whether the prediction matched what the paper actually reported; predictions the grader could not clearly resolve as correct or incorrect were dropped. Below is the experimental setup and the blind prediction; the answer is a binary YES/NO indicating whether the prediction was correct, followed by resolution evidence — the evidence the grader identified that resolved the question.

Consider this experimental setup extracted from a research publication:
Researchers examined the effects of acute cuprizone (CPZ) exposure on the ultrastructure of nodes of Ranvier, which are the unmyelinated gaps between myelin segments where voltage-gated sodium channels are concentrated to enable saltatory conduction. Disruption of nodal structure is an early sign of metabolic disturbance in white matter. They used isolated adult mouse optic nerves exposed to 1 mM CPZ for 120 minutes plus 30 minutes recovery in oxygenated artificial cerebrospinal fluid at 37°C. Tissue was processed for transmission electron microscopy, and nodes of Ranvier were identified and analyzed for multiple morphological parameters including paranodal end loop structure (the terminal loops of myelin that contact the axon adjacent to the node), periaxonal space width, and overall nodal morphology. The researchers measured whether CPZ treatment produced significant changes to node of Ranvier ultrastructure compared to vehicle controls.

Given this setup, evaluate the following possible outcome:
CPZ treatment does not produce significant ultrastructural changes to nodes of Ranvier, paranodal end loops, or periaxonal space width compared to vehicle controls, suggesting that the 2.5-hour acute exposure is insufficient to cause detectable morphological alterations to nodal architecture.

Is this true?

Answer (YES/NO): YES